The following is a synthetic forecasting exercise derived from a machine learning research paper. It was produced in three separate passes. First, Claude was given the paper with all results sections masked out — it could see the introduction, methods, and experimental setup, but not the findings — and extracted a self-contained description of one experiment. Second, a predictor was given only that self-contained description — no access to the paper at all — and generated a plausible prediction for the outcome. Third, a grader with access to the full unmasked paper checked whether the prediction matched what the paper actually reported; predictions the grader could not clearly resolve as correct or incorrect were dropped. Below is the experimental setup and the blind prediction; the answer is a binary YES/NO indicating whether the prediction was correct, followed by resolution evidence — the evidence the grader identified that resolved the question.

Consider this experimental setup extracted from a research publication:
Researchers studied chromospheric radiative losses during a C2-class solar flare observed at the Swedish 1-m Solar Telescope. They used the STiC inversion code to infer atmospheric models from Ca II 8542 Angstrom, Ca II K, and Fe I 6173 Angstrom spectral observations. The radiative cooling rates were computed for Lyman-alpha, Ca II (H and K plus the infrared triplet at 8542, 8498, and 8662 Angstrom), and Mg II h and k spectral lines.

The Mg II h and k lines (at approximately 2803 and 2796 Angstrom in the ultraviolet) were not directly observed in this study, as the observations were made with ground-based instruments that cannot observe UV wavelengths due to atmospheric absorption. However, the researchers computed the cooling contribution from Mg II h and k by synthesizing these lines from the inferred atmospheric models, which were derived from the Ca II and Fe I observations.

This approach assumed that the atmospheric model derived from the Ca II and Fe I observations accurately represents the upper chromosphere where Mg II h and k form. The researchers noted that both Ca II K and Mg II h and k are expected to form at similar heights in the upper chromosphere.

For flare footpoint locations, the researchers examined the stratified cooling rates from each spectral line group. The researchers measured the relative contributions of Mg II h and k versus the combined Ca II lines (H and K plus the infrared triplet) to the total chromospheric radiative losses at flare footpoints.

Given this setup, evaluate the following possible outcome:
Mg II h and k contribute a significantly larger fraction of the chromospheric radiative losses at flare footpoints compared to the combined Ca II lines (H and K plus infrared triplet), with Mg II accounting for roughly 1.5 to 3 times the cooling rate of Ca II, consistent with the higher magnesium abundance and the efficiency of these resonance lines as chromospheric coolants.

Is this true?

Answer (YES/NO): NO